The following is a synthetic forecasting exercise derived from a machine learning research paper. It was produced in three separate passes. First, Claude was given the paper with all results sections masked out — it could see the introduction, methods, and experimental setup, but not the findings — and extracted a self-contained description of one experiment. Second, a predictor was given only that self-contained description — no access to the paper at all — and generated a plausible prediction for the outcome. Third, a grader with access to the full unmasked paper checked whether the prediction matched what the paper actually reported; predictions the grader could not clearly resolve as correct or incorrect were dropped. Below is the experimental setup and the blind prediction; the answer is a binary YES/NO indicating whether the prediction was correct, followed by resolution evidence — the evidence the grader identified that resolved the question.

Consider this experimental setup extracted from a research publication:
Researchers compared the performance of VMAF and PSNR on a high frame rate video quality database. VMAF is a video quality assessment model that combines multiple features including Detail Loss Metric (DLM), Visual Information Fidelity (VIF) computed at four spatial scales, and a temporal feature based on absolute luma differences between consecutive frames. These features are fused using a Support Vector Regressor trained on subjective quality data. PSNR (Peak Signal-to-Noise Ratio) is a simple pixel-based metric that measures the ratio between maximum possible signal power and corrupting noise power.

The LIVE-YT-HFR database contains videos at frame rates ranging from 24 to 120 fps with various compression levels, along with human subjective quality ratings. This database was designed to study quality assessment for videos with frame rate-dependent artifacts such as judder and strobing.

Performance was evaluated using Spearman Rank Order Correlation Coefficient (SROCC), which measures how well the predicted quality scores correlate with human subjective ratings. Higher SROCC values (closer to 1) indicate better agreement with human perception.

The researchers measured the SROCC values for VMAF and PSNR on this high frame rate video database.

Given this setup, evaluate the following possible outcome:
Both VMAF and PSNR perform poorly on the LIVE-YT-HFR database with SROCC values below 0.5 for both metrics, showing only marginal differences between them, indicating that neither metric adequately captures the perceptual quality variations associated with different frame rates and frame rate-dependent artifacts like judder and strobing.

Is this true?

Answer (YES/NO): NO